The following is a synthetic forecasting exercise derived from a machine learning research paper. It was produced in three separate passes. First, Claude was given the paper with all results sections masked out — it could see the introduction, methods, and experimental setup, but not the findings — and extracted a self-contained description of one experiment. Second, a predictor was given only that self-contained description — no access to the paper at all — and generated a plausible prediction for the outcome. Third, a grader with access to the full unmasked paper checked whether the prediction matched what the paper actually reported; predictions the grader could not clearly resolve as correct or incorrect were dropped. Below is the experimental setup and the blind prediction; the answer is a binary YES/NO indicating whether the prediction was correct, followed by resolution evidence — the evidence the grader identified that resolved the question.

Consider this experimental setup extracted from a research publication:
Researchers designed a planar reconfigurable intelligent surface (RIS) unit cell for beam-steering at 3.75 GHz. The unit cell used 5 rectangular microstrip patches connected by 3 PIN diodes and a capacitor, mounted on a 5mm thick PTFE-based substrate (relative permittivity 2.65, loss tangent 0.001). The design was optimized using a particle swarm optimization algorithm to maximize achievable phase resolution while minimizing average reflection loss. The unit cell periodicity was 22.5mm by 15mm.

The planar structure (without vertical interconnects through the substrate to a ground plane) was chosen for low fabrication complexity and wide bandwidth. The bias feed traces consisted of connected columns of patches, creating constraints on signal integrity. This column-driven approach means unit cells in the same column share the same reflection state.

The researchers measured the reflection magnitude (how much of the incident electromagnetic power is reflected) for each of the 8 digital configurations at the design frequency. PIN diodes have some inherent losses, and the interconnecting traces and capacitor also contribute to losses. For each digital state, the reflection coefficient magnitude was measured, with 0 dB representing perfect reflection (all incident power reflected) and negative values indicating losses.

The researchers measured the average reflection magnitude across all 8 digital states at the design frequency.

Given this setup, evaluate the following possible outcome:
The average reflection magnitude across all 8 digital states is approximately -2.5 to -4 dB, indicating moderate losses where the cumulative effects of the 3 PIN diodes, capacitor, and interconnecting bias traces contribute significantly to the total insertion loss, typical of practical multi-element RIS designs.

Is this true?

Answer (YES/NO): NO